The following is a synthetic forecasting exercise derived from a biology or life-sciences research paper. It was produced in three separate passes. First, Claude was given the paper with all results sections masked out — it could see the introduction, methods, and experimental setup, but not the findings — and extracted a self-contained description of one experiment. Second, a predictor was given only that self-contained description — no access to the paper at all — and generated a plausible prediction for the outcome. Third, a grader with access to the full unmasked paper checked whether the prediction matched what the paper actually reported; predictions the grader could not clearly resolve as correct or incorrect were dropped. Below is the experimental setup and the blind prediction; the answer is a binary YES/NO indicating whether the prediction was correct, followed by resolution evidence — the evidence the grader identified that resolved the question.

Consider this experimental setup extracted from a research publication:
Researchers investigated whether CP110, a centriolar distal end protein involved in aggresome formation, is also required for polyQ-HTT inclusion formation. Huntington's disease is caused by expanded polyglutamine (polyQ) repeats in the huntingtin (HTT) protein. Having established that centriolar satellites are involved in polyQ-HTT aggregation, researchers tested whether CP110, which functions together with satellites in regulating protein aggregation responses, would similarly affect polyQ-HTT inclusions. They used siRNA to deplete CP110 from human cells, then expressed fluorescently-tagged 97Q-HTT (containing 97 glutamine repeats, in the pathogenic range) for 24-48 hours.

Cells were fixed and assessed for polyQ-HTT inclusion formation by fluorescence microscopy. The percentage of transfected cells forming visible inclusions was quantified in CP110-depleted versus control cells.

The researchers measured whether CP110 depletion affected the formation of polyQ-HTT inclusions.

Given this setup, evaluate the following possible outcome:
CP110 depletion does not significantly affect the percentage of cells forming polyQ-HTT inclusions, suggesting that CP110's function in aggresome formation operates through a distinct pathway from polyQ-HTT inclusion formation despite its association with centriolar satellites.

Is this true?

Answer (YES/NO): NO